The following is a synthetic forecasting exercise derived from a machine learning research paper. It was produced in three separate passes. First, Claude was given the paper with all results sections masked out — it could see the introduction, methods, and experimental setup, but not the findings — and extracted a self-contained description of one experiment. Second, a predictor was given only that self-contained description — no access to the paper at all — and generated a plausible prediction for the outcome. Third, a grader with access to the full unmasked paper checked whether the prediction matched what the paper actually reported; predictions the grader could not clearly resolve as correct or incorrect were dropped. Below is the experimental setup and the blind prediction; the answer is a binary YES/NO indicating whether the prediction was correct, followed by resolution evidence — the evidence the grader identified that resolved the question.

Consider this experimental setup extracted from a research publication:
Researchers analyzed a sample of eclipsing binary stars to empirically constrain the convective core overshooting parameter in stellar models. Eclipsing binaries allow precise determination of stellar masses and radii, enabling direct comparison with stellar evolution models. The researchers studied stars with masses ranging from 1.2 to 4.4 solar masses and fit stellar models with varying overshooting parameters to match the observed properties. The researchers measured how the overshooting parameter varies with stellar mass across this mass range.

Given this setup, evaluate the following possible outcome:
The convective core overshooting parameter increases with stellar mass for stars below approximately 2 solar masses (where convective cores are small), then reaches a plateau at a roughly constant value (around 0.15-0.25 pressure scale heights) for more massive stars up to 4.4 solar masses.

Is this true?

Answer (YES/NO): YES